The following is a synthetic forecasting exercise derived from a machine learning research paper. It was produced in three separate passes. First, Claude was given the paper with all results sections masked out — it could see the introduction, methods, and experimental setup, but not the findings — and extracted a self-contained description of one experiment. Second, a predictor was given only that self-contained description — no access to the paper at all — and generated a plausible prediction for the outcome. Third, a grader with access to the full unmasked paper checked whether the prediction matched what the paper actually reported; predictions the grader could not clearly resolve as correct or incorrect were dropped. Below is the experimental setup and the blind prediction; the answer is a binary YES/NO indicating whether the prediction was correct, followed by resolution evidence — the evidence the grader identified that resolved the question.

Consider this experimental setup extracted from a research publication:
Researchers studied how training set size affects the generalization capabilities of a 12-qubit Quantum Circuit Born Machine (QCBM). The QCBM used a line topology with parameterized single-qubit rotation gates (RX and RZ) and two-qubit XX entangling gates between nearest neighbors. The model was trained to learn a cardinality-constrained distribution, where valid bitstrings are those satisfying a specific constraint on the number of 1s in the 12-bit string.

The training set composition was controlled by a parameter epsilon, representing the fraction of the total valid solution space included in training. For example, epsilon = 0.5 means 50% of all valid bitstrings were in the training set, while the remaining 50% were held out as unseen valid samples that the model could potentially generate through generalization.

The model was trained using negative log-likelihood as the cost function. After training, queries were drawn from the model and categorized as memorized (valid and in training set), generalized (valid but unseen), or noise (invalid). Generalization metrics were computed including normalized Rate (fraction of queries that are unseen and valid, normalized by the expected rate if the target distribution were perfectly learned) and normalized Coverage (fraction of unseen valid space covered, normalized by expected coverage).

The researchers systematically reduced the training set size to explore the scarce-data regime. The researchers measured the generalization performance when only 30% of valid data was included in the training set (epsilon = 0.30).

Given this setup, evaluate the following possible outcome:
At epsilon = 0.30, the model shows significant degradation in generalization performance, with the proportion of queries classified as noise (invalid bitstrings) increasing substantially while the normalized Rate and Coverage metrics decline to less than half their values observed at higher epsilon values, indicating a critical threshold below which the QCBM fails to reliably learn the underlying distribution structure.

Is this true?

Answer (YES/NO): NO